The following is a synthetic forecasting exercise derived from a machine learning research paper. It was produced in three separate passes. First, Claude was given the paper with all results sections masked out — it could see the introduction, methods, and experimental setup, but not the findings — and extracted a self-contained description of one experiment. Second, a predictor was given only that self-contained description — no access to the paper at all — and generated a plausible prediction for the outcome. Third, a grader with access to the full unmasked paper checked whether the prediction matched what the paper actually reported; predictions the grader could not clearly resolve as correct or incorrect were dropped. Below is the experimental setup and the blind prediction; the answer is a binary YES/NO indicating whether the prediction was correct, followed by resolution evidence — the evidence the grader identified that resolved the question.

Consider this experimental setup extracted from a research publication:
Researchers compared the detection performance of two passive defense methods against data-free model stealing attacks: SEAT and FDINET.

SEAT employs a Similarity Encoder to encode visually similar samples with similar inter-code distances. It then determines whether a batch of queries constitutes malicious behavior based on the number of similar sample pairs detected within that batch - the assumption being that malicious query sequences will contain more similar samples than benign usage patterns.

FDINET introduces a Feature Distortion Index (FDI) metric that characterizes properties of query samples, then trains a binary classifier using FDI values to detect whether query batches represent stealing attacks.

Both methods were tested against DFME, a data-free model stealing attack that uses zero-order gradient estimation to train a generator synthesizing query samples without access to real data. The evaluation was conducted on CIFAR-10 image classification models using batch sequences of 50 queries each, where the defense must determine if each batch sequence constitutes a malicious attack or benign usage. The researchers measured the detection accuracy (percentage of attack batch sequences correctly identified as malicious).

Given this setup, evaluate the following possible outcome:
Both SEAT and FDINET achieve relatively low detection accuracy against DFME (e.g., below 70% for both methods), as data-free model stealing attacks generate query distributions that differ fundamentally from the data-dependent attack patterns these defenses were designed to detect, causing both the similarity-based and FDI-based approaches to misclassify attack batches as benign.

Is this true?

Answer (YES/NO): NO